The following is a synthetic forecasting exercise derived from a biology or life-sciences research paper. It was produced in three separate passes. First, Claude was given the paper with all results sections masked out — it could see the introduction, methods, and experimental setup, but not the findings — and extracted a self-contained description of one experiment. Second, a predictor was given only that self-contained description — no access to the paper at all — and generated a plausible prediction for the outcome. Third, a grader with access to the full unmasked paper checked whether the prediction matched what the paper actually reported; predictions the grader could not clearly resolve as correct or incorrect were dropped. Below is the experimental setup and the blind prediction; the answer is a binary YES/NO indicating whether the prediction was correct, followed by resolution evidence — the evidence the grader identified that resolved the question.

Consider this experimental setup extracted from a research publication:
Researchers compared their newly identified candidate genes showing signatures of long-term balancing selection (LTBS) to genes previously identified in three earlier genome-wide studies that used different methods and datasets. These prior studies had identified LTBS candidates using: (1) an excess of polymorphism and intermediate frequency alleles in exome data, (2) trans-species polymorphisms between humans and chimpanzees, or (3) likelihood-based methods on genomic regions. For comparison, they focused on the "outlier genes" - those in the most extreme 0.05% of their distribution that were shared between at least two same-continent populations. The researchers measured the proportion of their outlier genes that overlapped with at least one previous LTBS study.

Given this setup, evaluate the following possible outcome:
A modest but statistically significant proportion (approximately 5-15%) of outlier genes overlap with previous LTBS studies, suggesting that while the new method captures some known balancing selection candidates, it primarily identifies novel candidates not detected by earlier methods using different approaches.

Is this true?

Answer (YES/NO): NO